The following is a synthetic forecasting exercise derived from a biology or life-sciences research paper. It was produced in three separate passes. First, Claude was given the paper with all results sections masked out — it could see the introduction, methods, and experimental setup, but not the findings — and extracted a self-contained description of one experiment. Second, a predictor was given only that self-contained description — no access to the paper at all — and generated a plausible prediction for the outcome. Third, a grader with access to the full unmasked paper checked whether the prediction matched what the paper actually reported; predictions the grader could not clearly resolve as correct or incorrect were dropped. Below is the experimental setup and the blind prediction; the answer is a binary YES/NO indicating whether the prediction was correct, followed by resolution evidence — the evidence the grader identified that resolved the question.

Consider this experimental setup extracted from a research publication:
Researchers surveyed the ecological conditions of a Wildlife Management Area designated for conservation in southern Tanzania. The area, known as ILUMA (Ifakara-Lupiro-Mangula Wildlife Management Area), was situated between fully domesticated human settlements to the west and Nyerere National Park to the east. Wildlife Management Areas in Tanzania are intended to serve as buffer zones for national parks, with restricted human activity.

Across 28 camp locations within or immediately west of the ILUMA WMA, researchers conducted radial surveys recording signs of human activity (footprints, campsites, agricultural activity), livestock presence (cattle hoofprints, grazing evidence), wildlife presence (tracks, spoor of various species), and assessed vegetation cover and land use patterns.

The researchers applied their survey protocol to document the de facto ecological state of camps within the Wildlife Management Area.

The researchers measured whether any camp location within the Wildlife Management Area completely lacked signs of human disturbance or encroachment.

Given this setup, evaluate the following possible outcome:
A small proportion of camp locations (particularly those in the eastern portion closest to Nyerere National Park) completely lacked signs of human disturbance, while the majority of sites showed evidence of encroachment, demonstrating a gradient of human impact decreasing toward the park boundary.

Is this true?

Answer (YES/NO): NO